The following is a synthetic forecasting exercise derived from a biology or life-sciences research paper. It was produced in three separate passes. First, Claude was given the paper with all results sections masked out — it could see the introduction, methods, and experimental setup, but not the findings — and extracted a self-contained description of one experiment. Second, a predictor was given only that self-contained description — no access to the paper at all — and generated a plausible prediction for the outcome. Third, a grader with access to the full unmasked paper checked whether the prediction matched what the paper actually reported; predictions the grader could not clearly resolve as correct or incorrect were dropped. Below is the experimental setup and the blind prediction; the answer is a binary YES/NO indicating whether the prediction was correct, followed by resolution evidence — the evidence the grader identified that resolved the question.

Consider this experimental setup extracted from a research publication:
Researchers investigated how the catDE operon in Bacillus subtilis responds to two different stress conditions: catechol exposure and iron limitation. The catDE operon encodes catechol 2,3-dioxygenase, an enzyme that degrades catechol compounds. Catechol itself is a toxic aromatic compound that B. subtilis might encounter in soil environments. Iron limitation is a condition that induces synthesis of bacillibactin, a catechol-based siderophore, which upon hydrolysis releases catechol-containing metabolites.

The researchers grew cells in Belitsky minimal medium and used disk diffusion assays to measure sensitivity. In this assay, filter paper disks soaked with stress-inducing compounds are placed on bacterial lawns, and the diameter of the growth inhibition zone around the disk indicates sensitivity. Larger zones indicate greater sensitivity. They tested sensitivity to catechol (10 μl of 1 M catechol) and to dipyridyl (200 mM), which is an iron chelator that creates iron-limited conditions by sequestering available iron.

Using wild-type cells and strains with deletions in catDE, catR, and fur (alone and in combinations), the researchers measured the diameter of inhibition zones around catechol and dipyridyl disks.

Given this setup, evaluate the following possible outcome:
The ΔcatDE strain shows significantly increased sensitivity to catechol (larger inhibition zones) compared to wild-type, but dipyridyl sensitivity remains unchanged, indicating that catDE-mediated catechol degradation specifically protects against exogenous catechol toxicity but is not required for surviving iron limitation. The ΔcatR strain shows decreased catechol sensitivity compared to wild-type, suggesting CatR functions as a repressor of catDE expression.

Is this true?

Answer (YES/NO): NO